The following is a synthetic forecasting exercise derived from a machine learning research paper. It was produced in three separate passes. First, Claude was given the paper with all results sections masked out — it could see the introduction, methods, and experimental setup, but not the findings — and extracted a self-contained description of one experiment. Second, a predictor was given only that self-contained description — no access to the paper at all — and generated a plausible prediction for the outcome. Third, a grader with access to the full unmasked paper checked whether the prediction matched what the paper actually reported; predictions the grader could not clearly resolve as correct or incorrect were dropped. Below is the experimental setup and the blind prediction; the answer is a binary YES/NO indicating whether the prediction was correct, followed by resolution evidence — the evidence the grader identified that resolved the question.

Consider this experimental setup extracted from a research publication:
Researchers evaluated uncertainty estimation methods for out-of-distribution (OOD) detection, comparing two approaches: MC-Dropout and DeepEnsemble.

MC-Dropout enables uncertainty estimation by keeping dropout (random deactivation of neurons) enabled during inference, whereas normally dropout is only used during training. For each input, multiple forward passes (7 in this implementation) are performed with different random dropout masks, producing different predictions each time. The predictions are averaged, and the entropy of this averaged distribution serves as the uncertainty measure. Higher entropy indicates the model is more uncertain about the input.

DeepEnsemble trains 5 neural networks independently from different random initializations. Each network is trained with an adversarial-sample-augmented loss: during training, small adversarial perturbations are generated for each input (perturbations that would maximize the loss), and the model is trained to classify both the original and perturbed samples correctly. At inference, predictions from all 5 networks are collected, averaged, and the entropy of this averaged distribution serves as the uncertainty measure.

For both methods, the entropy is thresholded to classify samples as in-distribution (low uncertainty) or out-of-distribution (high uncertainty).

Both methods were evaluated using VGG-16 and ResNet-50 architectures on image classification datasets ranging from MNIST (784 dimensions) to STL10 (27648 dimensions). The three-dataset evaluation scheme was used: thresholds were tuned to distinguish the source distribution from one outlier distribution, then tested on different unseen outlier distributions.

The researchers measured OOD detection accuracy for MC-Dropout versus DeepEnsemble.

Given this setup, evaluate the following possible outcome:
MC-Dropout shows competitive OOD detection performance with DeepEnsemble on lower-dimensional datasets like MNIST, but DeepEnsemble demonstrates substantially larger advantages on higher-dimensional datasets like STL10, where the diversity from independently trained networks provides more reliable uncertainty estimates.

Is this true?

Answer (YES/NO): NO